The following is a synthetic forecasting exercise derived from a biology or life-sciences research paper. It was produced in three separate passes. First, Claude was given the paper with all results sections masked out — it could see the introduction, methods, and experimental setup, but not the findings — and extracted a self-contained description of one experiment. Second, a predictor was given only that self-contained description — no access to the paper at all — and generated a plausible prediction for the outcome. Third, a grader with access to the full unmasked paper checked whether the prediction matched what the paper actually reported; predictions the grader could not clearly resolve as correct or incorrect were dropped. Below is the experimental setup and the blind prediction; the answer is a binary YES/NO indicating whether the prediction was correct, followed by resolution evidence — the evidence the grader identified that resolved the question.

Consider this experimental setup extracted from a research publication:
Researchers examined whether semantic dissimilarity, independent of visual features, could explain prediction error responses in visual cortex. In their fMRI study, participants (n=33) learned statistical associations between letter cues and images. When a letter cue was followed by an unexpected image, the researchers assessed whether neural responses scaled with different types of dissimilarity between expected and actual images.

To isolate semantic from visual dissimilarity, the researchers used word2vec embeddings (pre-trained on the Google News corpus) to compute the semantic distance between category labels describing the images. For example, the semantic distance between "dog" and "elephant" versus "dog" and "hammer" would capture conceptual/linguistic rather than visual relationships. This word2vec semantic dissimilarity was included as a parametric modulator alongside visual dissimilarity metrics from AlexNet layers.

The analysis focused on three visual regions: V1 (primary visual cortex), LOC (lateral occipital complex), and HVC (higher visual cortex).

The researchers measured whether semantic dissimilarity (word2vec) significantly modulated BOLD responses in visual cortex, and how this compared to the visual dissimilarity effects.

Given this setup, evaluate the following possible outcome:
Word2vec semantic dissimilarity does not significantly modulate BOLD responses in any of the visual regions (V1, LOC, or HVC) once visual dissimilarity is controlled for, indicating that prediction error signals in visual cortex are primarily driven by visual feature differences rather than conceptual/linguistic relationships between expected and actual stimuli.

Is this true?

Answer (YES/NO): NO